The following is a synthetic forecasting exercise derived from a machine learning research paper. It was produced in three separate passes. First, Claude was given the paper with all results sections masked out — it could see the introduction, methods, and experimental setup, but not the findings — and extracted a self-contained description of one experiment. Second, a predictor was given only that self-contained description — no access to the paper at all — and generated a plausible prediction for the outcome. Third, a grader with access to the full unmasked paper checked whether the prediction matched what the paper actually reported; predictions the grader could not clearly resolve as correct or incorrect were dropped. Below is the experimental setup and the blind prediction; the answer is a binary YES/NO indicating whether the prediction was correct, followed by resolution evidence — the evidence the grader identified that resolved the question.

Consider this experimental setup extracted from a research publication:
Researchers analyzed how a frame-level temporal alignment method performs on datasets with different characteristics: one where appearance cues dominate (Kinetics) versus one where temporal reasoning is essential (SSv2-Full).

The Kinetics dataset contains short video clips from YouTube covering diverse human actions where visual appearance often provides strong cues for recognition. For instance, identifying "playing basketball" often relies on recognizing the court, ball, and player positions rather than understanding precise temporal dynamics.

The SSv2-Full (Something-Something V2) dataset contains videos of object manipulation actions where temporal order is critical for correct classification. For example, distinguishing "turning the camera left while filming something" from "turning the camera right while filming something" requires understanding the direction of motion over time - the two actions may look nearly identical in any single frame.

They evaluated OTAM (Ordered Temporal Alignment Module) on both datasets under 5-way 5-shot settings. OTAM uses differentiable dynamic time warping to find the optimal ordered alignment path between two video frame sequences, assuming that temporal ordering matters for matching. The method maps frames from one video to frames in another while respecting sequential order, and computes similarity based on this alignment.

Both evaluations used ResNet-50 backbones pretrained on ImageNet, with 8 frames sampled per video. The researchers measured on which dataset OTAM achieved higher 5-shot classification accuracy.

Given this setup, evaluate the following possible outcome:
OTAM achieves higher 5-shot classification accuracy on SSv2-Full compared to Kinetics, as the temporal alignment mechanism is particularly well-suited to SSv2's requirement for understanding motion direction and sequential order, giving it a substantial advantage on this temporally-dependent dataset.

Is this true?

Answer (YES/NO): NO